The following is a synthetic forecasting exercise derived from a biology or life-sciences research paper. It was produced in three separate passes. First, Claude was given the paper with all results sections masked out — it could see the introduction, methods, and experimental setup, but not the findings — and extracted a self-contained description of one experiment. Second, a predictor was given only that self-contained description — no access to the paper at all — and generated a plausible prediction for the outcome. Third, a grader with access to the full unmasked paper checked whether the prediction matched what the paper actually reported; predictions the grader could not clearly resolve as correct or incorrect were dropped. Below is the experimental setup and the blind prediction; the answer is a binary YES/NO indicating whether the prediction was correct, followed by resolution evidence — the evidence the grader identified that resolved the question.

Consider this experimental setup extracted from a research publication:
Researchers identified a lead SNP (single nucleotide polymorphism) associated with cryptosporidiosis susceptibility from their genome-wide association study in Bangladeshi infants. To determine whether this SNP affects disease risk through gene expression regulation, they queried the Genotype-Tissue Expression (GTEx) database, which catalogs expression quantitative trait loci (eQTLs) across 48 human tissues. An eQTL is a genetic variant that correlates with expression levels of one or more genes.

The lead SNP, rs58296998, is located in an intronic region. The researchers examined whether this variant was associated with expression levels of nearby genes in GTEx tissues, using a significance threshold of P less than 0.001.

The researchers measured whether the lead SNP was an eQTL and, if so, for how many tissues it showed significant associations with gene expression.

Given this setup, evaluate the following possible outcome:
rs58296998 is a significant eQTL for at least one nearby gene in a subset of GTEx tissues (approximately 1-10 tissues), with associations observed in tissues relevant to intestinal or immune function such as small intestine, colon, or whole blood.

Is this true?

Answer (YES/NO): YES